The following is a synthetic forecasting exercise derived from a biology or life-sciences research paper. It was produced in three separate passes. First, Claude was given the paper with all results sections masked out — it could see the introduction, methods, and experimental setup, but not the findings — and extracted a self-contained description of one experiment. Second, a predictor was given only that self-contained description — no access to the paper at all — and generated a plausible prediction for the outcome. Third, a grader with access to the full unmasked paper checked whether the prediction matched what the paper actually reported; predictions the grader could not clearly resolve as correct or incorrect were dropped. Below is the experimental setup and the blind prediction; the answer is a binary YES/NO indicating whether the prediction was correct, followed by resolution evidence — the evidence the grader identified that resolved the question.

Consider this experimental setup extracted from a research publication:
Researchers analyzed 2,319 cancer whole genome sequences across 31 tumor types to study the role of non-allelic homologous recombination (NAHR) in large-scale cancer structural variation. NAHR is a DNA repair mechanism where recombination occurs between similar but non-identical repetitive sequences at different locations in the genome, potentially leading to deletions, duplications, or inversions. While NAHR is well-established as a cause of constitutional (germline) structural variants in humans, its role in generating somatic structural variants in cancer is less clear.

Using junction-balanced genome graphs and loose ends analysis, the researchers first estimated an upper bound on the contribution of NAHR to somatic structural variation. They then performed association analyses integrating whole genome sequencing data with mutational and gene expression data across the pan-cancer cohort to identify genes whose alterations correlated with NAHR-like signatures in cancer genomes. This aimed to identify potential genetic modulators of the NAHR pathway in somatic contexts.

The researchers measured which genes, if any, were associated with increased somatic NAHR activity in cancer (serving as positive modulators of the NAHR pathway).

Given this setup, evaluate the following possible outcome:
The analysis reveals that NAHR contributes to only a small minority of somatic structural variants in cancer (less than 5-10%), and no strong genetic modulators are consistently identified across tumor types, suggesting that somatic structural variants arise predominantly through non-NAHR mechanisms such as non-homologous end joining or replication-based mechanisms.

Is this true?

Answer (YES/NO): NO